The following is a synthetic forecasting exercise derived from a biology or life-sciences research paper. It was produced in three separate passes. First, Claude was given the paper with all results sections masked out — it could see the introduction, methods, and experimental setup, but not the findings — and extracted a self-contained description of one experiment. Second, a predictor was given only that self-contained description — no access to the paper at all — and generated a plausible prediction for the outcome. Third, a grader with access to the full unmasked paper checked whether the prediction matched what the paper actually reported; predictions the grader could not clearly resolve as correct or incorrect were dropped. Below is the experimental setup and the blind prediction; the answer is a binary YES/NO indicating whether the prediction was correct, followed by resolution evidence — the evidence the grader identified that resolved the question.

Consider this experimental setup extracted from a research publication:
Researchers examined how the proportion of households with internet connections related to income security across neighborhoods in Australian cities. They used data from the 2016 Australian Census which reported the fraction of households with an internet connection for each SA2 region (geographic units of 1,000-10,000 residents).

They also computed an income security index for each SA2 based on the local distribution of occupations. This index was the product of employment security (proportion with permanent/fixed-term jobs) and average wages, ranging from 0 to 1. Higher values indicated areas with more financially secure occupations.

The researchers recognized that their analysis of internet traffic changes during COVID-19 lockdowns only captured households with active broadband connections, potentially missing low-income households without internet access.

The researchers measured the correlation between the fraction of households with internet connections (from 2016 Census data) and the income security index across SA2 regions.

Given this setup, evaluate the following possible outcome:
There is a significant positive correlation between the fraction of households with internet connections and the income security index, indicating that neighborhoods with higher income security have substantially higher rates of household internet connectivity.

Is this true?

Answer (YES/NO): YES